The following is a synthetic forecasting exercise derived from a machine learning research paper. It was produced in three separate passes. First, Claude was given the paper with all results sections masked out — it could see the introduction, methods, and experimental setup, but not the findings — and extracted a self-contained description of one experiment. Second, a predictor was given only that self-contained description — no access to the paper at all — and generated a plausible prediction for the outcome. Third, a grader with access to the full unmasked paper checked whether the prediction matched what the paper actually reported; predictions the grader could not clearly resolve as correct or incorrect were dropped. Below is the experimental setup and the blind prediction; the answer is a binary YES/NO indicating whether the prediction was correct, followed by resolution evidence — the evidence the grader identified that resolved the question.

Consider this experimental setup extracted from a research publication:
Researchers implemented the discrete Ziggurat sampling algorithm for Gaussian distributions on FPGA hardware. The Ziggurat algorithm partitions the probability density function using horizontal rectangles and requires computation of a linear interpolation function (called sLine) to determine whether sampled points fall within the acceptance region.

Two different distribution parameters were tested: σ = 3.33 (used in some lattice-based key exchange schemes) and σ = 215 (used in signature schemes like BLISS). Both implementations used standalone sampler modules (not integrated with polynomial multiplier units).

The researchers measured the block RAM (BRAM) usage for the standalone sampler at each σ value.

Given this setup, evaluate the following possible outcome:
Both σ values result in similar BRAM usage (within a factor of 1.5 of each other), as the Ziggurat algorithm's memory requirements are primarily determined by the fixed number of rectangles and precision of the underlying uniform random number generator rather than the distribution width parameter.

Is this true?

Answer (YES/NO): NO